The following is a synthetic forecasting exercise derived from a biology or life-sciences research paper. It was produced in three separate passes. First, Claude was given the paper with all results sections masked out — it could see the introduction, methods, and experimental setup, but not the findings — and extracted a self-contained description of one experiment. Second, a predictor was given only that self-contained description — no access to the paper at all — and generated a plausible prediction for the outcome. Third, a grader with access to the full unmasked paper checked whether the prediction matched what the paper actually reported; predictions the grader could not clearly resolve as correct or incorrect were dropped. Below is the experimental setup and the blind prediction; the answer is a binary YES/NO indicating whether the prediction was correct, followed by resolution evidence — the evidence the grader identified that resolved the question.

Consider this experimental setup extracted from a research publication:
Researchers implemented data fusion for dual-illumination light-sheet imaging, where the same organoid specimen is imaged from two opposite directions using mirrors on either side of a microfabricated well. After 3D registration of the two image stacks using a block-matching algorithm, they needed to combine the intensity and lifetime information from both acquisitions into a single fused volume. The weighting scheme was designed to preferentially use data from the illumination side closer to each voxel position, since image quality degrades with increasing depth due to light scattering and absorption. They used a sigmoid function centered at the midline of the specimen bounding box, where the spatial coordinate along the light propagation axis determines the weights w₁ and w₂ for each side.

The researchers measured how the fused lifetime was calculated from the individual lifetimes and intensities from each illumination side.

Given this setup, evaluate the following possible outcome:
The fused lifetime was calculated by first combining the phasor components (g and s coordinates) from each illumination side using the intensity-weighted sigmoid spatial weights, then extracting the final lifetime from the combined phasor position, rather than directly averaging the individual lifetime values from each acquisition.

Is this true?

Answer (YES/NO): NO